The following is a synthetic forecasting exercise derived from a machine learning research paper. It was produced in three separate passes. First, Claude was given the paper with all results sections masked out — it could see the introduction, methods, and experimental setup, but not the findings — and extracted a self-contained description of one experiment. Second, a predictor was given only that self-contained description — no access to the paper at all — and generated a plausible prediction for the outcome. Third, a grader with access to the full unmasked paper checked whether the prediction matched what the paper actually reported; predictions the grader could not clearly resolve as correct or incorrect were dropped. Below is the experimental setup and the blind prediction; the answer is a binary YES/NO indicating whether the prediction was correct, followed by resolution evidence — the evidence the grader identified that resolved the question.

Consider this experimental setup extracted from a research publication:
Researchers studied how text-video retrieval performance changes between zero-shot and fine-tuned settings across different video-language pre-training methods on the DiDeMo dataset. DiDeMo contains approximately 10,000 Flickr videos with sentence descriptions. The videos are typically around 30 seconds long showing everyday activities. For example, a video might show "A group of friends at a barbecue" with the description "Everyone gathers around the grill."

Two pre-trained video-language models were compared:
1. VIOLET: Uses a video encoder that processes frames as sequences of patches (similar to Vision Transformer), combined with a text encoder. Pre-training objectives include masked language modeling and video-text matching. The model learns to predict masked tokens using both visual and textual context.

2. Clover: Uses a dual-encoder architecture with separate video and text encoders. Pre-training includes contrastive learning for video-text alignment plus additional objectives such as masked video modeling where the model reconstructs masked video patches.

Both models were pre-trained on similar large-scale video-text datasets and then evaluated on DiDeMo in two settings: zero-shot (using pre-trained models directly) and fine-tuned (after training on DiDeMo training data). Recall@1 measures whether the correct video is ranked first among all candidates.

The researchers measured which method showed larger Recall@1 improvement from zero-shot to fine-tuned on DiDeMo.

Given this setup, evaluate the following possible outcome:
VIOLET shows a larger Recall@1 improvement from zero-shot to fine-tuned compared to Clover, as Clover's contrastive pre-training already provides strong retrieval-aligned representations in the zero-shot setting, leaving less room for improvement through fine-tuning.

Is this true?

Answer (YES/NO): NO